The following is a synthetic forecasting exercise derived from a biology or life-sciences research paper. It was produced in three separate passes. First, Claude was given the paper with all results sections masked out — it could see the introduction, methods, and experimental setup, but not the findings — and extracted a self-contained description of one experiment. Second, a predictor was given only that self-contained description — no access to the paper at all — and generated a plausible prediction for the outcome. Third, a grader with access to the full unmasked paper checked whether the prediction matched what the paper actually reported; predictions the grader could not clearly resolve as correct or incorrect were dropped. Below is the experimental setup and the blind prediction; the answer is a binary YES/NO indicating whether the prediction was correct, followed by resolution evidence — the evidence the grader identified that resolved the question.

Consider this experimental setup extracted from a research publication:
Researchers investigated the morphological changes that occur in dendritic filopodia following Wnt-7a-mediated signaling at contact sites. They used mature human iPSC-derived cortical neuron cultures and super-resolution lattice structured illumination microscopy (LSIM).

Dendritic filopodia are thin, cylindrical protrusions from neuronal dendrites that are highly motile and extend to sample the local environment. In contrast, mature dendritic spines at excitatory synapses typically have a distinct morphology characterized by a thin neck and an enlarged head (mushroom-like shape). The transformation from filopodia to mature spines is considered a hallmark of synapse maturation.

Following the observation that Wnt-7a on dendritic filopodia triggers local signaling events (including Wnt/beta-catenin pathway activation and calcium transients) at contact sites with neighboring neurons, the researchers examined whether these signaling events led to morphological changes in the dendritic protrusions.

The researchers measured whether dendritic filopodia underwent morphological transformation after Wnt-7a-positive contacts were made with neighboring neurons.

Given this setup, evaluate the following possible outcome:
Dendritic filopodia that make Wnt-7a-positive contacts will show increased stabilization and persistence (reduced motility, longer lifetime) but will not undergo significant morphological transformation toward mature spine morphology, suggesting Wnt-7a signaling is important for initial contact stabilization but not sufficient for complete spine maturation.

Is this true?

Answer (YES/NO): NO